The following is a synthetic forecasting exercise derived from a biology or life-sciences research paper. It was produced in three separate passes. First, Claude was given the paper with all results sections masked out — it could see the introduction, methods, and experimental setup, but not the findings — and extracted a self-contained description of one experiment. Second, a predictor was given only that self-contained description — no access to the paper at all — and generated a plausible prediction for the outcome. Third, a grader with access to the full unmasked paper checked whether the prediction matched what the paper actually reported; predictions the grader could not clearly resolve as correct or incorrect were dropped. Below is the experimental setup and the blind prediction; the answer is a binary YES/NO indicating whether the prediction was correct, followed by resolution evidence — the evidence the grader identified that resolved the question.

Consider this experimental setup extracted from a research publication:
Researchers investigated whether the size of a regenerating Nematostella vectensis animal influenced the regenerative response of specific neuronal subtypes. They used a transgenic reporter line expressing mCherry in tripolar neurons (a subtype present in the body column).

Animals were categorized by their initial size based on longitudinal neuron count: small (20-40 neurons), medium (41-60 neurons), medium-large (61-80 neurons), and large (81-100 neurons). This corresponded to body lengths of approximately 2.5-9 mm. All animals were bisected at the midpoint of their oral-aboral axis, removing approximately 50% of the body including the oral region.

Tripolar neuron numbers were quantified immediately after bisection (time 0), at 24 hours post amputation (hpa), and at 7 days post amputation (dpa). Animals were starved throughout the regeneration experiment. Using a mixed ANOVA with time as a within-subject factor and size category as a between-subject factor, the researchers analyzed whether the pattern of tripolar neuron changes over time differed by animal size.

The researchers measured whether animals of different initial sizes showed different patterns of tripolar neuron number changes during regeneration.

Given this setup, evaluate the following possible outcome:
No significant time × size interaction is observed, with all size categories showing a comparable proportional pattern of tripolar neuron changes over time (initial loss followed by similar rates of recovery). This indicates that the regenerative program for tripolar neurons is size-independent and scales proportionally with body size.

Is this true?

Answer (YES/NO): NO